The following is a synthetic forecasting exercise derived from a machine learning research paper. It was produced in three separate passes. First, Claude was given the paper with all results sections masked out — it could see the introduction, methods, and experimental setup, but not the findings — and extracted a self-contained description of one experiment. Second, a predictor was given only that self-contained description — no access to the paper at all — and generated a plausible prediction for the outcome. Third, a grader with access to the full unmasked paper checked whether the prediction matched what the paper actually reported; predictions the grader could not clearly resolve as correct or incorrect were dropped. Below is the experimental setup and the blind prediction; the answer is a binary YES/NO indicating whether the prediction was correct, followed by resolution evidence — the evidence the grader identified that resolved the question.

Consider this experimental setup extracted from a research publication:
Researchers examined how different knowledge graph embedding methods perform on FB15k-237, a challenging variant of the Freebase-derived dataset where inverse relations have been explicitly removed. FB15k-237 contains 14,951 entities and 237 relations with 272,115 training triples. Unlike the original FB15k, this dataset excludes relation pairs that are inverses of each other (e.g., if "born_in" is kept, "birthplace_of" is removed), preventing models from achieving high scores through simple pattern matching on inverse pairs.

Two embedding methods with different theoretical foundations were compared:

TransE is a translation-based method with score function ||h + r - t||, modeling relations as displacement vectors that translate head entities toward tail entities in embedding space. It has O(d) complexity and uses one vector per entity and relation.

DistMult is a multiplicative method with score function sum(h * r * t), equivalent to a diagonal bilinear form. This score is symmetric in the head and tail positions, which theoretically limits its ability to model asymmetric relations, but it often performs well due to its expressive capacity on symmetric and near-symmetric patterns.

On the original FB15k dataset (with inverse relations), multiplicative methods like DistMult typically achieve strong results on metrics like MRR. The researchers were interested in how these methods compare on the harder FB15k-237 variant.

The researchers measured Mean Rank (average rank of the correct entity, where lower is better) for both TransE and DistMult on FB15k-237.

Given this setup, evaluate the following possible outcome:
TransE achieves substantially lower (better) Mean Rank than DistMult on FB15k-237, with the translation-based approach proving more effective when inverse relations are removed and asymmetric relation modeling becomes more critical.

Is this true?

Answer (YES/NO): YES